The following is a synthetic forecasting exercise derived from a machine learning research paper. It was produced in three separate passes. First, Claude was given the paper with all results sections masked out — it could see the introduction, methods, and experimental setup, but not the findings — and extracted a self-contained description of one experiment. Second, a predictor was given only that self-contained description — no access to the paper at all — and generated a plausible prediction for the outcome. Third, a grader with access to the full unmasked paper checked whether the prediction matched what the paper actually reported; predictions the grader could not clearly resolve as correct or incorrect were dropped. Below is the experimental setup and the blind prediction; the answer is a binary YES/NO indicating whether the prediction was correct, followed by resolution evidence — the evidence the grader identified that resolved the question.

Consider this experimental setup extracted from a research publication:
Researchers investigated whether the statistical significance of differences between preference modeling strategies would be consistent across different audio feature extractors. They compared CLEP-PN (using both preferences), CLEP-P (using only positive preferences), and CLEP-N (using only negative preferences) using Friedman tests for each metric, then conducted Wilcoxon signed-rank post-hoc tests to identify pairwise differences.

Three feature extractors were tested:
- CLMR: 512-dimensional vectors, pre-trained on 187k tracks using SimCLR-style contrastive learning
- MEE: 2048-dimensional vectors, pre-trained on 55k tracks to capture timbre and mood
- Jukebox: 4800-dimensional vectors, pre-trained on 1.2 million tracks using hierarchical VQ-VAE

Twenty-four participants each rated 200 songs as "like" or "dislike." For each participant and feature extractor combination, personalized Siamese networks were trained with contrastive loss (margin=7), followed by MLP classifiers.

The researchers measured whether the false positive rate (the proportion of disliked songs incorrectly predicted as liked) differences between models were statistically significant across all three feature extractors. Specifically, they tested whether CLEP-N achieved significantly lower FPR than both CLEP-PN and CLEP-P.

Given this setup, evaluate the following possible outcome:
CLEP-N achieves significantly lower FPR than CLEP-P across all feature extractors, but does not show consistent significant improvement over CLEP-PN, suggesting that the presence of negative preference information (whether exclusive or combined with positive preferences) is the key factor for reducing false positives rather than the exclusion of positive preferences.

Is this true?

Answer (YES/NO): NO